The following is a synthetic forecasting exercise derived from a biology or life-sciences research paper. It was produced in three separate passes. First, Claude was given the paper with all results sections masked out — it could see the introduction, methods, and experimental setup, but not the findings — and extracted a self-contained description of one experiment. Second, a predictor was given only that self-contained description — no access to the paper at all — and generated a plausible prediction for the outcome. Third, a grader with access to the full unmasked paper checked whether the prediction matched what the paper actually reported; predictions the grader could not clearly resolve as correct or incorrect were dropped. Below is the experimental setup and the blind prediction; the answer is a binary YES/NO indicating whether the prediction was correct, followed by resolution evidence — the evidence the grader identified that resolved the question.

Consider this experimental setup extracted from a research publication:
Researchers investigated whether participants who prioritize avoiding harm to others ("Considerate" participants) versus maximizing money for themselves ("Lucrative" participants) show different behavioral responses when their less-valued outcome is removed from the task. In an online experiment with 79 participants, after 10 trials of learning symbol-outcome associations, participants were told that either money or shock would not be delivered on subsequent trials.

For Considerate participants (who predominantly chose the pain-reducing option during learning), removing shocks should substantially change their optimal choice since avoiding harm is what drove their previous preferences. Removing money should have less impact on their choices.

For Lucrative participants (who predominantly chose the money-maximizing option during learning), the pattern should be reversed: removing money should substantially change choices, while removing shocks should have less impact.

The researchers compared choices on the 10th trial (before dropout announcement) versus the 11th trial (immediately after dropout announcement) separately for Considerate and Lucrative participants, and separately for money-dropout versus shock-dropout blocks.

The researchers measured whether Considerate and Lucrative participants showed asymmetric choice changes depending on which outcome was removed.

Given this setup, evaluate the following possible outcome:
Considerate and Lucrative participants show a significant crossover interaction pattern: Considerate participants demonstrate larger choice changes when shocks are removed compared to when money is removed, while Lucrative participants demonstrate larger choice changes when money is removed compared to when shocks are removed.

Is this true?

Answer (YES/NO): YES